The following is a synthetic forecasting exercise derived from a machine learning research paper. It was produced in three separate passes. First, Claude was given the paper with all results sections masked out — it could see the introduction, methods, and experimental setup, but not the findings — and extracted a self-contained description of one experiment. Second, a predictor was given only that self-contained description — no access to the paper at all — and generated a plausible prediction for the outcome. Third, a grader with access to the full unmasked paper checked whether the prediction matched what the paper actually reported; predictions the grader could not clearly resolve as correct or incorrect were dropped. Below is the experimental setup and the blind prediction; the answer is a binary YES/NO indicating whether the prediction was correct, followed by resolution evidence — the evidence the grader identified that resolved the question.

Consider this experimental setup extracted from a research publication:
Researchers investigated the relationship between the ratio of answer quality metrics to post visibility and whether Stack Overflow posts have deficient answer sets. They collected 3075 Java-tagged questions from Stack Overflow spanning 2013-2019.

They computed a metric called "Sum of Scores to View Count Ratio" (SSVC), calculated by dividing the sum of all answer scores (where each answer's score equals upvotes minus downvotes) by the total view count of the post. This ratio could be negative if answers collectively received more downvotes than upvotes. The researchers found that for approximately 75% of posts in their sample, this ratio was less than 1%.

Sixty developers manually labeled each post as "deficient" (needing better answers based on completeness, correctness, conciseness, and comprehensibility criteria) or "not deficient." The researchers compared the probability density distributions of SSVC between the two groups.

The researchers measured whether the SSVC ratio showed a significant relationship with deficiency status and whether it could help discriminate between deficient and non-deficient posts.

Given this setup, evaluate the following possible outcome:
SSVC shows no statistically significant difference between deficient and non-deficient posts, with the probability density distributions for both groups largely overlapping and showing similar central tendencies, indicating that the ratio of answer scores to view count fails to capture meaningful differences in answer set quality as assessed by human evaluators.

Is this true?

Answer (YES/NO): NO